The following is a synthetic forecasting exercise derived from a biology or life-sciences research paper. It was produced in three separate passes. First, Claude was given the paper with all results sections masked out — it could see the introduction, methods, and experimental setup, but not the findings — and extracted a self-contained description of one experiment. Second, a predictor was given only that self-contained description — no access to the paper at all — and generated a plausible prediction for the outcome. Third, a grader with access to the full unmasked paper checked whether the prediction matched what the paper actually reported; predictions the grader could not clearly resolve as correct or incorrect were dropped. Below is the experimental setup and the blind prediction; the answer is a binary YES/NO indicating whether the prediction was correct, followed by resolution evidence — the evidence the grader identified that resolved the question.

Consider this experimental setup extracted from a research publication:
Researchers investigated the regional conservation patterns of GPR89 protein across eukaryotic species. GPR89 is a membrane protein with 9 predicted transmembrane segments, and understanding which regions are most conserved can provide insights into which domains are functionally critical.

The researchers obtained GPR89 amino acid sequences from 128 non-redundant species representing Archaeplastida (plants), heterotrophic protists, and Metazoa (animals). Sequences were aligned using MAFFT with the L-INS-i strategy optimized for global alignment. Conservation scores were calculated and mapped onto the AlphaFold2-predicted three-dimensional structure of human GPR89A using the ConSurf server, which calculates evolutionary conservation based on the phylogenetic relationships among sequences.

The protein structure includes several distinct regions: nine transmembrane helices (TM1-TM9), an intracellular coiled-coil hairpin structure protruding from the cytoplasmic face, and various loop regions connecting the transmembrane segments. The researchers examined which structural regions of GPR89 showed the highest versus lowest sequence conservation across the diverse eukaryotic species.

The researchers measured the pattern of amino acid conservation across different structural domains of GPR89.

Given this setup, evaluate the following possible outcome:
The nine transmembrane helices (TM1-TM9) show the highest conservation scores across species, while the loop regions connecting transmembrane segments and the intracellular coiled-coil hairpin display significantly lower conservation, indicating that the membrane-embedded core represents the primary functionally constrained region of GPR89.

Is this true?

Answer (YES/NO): YES